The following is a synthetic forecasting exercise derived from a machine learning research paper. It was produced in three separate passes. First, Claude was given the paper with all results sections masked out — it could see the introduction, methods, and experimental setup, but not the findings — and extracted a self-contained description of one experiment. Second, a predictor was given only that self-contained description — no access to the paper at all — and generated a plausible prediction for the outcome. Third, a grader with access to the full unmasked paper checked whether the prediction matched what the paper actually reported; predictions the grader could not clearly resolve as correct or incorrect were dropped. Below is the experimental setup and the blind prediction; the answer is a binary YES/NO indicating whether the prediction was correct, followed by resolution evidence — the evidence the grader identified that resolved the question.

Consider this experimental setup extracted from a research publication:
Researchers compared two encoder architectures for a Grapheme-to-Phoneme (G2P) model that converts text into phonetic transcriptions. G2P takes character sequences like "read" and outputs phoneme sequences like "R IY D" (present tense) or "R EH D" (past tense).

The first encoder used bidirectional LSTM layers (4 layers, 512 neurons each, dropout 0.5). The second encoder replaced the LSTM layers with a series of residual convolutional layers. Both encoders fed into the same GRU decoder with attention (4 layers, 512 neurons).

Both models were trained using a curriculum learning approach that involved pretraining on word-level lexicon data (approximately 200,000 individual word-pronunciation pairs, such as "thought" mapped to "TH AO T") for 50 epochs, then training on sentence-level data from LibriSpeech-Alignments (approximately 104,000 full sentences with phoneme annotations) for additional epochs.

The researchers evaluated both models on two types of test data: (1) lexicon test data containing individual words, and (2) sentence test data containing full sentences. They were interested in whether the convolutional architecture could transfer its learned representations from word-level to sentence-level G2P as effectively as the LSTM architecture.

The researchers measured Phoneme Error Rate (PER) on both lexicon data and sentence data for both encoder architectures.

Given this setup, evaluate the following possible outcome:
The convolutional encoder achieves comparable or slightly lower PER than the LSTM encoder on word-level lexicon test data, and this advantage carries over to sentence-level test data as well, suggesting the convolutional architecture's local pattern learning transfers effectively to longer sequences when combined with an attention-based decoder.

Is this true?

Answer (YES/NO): NO